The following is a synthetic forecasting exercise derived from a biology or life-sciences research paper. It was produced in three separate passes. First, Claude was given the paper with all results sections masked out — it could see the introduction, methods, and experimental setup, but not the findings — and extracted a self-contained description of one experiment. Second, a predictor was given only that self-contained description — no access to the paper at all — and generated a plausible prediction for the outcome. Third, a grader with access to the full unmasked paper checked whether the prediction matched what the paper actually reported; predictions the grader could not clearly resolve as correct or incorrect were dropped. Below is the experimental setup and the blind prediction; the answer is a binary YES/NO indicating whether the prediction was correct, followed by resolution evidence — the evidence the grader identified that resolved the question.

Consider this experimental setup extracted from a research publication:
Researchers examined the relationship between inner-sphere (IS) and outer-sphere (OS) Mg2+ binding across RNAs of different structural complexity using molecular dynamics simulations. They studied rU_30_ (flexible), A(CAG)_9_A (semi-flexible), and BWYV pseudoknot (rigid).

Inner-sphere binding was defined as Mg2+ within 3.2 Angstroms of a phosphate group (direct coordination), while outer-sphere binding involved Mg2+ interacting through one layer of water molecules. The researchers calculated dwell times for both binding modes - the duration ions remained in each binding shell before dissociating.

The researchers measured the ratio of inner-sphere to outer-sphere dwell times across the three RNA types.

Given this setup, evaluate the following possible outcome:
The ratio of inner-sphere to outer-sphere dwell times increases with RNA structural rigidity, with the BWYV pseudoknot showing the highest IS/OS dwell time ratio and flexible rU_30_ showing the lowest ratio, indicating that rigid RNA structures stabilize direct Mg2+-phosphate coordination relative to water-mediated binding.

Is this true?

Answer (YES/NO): NO